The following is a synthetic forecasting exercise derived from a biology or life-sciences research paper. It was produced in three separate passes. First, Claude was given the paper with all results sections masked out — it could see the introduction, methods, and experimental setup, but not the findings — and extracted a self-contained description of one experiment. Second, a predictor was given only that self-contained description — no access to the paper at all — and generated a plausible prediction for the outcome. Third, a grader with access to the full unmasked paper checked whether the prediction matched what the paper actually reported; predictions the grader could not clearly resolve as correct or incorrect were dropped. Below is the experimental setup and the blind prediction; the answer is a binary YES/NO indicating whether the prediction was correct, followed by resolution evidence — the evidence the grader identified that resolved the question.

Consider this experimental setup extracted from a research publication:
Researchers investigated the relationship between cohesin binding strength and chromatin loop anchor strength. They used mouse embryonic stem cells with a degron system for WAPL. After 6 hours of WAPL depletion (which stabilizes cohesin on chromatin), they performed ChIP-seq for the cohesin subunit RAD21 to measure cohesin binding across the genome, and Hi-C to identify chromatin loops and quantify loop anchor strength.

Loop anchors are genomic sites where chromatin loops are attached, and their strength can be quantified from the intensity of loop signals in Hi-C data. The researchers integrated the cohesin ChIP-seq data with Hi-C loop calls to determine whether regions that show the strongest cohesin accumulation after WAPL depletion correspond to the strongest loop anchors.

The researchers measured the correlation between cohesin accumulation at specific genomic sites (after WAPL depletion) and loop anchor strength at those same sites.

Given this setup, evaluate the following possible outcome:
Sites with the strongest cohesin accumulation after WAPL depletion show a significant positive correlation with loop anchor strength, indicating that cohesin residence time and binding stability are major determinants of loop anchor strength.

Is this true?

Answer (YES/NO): YES